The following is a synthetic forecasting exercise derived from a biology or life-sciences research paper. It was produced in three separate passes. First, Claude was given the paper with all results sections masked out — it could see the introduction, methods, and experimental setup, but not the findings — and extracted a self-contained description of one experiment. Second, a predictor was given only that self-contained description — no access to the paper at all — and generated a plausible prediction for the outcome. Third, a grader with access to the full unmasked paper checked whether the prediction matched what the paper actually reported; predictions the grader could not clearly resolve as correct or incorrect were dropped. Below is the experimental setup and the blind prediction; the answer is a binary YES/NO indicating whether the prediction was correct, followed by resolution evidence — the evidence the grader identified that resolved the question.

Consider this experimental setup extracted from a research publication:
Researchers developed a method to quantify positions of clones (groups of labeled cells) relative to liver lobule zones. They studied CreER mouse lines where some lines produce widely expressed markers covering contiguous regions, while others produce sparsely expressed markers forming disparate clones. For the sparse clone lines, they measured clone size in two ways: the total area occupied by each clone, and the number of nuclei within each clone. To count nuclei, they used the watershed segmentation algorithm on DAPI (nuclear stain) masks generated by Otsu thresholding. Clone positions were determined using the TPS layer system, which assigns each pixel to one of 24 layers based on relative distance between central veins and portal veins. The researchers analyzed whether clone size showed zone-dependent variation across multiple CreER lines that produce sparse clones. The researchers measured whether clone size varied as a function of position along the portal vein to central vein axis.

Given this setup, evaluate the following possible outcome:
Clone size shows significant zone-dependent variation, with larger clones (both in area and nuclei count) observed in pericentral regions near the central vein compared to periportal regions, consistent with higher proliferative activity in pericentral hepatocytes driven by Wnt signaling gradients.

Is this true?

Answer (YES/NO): NO